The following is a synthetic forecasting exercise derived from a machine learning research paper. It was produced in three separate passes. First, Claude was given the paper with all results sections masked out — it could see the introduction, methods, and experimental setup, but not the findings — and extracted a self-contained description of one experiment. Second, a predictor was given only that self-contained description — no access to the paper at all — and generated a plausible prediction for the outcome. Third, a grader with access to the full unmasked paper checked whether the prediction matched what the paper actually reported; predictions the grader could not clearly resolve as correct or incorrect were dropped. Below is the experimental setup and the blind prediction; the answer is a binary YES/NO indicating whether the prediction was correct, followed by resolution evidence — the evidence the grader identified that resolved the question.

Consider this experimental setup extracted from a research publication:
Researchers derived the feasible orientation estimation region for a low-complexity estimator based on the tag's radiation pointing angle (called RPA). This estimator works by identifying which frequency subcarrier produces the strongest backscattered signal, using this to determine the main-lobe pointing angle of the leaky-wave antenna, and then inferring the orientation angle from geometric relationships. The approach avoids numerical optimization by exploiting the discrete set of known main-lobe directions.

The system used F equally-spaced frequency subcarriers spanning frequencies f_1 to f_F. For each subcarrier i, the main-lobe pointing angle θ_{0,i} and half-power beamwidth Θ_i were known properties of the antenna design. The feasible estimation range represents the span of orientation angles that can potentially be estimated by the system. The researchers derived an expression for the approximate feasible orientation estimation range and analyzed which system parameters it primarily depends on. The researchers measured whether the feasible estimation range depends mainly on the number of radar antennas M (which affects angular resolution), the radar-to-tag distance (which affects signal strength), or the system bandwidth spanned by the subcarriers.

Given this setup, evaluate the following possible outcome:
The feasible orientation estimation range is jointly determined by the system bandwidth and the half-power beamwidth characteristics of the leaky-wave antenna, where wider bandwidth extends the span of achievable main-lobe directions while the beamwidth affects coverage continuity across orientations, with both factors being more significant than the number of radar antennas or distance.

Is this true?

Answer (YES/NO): YES